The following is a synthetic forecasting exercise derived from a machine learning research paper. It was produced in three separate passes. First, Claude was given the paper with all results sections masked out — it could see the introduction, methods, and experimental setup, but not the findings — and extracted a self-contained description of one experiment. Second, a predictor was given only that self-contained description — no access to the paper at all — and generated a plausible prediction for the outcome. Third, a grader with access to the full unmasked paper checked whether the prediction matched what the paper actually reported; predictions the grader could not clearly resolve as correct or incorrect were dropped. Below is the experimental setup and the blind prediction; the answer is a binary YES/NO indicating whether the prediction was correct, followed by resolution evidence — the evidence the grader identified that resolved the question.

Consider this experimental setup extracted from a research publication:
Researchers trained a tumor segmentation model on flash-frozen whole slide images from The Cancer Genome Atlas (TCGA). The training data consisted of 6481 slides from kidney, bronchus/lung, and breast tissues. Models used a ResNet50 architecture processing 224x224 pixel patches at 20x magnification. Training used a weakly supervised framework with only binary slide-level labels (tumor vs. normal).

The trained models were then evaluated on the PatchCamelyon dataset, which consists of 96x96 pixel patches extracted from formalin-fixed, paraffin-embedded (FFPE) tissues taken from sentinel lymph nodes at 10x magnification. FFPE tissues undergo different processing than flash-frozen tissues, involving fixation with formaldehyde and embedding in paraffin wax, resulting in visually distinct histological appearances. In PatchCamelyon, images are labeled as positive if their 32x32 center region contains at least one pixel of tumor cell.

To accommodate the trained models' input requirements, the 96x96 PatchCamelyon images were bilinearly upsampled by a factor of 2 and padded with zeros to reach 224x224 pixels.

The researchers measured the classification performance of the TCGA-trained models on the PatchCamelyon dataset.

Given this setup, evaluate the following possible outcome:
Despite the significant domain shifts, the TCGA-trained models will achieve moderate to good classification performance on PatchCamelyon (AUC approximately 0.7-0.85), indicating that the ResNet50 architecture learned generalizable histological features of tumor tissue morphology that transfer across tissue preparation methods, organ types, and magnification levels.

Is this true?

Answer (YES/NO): NO